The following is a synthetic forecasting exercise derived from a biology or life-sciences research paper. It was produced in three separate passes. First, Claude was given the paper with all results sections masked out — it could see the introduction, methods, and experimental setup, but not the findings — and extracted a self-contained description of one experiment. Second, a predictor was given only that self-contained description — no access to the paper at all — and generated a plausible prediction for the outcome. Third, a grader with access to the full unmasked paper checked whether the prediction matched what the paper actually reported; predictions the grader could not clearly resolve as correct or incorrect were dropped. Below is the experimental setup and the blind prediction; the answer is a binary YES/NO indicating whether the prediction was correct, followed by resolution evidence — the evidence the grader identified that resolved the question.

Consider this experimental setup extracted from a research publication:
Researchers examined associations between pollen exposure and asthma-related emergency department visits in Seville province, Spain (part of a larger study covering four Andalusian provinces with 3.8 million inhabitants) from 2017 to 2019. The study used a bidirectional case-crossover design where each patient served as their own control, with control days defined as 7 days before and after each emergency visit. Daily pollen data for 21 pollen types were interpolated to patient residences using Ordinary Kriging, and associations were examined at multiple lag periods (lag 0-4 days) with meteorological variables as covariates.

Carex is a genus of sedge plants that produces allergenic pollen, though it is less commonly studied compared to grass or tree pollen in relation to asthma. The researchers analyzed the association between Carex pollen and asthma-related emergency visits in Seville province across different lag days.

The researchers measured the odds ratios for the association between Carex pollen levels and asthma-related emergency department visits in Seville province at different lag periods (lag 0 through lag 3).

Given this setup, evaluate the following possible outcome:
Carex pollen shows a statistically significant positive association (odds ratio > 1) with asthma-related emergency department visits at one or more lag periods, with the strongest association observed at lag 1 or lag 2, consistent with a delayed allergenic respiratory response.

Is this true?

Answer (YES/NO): YES